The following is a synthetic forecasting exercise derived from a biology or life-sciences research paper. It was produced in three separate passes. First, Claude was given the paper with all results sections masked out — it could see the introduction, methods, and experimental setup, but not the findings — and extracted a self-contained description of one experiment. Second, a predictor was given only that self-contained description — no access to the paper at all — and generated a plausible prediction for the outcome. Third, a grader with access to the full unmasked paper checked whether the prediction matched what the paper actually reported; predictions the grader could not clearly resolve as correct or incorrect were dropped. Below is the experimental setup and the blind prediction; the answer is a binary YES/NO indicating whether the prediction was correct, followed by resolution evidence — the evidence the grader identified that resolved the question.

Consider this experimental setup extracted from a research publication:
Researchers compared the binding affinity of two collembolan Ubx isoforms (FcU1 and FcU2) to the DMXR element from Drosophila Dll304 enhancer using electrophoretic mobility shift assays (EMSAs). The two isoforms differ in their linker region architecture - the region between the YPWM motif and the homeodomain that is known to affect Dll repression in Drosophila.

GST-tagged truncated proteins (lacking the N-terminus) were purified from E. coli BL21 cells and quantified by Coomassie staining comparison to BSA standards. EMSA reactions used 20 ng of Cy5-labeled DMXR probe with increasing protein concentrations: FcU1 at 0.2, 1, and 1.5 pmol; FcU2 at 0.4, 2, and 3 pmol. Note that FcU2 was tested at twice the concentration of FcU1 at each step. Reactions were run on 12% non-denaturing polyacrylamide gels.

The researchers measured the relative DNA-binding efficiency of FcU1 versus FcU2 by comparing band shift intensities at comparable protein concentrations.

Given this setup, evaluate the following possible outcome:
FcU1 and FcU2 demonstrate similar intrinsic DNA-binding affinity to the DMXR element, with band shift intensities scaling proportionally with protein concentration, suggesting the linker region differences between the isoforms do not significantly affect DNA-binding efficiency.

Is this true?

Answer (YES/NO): YES